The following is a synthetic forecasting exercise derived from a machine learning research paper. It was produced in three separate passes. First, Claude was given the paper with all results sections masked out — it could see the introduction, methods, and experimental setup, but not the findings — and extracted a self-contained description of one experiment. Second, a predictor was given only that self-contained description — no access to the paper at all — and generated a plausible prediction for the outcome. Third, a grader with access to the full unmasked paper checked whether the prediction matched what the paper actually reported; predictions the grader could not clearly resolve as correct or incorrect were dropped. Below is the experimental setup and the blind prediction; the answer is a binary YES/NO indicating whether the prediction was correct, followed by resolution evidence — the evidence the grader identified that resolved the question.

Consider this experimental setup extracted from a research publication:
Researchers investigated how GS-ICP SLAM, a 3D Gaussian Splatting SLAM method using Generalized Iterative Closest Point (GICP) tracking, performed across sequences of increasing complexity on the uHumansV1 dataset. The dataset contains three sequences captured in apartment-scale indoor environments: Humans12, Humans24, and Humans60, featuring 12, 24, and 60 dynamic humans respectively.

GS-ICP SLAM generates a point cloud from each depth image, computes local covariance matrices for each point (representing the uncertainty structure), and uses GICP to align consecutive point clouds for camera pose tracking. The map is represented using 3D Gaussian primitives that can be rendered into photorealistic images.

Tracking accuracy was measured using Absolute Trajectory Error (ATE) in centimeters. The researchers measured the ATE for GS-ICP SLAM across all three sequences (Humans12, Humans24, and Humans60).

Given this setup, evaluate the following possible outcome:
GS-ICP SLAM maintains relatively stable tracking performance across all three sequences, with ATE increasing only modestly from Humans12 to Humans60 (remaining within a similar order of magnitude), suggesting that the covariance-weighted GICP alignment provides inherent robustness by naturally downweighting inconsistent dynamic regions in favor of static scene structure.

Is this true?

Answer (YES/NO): NO